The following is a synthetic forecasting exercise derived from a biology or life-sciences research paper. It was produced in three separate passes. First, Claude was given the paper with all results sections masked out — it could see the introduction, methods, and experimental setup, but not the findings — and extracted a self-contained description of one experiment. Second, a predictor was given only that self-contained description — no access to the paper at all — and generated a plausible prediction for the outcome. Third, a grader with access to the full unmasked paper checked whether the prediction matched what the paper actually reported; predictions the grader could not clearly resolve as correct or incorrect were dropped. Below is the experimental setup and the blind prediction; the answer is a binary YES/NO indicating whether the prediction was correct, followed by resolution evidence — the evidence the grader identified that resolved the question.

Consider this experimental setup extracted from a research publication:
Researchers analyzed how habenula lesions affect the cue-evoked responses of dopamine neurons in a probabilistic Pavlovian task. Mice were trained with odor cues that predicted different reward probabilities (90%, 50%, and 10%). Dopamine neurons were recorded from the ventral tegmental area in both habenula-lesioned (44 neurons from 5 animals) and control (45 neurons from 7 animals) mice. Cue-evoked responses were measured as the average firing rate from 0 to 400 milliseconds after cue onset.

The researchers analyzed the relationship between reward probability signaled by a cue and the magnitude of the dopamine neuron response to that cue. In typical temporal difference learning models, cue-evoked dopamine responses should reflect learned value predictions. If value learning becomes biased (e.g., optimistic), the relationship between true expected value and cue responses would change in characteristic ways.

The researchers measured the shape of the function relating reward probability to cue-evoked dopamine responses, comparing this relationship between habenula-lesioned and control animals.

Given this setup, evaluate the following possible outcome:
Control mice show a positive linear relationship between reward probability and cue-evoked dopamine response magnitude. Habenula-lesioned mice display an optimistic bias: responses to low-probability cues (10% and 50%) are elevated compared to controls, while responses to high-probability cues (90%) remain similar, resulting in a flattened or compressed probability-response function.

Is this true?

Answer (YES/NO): NO